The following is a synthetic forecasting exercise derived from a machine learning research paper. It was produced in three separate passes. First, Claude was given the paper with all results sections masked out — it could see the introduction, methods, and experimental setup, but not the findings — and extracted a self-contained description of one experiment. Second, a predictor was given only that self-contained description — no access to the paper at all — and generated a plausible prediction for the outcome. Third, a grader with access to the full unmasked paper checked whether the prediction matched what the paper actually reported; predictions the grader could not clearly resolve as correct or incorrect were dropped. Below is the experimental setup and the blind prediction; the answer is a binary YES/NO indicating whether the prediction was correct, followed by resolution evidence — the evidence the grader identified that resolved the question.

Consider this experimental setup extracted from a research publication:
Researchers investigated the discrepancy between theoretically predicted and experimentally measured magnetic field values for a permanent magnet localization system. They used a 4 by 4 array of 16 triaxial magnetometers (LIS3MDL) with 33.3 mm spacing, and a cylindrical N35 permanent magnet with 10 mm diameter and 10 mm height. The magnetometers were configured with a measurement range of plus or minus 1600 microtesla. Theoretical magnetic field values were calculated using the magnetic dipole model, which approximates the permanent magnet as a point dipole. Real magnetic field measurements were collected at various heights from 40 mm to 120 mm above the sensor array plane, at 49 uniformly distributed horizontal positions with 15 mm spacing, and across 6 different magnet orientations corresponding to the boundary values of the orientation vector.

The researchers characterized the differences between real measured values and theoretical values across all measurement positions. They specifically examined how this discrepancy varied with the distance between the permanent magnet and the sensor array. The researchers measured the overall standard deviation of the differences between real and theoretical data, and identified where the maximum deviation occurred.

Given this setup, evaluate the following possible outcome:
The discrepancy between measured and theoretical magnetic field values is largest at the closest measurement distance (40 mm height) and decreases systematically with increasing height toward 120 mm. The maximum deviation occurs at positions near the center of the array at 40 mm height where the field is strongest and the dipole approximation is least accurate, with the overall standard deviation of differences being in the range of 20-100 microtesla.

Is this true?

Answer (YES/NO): NO